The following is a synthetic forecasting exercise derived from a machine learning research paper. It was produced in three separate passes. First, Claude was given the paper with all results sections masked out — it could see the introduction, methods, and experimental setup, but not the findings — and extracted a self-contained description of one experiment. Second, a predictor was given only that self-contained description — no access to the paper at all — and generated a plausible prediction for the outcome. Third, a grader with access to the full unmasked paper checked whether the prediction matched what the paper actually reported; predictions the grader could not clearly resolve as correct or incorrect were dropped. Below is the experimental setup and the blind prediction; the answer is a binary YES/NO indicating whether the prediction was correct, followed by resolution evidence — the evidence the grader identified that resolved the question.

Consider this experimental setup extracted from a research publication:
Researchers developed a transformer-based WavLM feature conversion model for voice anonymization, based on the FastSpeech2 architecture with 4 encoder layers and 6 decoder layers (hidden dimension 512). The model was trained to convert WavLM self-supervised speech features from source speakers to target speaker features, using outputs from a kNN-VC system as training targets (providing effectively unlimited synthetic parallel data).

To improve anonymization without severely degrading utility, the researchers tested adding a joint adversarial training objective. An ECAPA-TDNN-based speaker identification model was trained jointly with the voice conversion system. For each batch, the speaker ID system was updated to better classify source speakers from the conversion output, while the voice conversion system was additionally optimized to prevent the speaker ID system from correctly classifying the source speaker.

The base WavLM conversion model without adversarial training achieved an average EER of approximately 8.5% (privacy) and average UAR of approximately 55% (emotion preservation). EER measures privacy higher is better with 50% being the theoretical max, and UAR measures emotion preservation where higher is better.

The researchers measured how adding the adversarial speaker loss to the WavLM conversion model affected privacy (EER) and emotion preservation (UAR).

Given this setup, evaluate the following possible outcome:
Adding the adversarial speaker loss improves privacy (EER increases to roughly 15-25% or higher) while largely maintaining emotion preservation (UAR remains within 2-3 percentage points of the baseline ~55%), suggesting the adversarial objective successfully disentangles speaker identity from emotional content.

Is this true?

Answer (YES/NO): NO